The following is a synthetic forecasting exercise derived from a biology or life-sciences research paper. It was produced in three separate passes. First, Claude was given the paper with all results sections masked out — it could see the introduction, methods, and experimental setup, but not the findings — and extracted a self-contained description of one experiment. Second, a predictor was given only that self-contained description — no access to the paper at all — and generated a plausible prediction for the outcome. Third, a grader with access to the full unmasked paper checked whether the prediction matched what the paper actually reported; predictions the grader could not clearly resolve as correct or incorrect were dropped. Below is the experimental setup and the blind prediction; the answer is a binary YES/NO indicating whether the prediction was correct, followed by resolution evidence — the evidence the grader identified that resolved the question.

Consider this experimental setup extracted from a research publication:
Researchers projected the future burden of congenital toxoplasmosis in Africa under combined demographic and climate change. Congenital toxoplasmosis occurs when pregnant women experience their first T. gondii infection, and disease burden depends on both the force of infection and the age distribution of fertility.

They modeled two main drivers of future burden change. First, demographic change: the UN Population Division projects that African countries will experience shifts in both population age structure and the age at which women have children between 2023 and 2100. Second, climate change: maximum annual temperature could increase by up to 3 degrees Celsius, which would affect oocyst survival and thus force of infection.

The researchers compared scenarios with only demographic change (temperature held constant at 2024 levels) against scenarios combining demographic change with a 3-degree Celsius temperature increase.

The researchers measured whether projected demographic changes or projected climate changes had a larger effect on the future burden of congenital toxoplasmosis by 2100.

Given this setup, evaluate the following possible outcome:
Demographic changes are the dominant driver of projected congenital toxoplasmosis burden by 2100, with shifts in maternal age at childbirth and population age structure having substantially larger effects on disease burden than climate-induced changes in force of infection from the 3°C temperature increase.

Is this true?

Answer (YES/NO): YES